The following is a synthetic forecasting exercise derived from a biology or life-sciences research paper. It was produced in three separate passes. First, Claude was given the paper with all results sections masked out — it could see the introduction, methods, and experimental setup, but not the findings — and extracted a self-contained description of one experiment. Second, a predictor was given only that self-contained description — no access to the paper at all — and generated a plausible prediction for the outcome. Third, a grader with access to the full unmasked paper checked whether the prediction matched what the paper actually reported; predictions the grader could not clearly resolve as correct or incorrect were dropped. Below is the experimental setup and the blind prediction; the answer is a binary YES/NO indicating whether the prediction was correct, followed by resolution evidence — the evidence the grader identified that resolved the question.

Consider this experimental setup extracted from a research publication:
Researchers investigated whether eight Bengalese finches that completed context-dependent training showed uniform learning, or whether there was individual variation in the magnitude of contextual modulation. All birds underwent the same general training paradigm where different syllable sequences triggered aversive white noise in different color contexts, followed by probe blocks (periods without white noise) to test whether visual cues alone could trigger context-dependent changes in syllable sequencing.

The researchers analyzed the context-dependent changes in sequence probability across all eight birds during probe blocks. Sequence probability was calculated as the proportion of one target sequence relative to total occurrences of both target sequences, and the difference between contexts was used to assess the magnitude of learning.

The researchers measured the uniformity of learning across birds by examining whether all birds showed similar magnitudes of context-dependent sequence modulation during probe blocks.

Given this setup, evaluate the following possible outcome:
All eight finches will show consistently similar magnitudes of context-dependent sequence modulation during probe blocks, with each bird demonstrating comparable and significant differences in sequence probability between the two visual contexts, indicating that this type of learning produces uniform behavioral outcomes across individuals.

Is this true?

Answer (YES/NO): NO